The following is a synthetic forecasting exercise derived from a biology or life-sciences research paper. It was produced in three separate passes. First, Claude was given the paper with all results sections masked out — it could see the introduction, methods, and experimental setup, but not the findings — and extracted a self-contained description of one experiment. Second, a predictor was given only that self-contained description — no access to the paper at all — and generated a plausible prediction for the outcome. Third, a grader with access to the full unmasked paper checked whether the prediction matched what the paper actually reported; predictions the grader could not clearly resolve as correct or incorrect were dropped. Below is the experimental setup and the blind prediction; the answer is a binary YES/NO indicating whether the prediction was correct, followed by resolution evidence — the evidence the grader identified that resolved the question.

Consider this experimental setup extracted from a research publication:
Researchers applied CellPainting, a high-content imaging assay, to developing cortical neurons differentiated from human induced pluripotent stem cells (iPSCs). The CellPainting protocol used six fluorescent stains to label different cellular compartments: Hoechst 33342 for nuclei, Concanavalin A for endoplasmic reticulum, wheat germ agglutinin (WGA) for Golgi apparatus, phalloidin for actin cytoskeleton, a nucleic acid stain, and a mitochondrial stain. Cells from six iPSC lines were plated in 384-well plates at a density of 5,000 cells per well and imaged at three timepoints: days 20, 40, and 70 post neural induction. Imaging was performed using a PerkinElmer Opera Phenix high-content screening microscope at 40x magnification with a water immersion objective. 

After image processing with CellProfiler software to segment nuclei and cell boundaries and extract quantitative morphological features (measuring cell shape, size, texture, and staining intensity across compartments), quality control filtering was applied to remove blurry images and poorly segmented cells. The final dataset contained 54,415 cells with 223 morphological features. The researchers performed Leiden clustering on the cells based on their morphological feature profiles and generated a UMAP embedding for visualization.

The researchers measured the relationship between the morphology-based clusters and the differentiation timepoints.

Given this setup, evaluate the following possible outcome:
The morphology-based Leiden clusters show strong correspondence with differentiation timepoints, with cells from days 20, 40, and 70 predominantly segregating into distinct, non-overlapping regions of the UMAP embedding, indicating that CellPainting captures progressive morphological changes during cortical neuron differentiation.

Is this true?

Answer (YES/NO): NO